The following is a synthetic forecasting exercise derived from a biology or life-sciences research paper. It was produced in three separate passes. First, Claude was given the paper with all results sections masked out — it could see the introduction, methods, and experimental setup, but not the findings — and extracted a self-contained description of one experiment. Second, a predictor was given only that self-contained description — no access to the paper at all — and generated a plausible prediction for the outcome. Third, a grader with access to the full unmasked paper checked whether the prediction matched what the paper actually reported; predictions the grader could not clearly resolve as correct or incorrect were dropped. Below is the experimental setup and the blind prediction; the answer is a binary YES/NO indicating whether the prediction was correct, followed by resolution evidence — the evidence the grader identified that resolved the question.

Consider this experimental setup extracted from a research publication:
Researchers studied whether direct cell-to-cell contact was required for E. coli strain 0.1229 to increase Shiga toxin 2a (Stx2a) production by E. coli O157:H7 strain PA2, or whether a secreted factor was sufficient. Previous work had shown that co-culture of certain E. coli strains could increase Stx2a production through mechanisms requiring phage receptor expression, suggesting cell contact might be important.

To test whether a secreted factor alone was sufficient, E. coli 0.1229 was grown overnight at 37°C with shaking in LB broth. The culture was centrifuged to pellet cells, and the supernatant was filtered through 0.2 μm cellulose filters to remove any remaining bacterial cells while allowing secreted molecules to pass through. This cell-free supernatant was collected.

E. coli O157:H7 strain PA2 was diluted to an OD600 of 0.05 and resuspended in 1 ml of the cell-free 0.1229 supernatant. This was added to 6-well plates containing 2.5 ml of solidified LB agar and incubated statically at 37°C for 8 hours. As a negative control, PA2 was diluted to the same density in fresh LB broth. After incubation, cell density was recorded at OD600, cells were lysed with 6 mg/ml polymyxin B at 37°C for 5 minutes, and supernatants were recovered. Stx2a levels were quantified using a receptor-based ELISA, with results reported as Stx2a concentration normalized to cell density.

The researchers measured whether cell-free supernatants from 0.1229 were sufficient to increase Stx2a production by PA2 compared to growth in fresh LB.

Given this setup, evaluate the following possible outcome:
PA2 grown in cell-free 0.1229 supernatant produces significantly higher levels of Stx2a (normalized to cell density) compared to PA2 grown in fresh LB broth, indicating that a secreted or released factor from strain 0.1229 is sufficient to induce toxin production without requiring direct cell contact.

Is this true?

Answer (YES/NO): YES